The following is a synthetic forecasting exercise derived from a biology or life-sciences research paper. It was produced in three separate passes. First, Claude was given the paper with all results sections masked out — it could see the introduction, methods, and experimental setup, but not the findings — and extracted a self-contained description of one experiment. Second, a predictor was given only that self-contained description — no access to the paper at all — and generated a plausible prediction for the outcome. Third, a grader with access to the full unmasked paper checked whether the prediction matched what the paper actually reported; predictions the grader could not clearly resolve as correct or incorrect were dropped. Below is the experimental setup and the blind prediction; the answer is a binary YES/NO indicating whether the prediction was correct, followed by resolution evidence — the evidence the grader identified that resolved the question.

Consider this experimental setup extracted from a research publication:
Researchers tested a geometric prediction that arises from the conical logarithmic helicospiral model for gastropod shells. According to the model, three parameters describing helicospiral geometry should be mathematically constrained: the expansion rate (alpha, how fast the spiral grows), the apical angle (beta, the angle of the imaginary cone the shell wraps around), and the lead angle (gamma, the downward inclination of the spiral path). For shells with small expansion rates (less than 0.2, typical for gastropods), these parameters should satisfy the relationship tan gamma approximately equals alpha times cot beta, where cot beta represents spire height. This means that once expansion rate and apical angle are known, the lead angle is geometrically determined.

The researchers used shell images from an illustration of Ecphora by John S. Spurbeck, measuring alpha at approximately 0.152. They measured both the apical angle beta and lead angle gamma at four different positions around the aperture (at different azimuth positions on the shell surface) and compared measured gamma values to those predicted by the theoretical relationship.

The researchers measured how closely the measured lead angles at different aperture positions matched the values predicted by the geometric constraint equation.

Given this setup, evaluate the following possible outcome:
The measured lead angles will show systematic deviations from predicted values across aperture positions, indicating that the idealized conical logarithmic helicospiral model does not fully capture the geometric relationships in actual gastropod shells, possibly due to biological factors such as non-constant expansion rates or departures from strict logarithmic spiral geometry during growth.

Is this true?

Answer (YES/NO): NO